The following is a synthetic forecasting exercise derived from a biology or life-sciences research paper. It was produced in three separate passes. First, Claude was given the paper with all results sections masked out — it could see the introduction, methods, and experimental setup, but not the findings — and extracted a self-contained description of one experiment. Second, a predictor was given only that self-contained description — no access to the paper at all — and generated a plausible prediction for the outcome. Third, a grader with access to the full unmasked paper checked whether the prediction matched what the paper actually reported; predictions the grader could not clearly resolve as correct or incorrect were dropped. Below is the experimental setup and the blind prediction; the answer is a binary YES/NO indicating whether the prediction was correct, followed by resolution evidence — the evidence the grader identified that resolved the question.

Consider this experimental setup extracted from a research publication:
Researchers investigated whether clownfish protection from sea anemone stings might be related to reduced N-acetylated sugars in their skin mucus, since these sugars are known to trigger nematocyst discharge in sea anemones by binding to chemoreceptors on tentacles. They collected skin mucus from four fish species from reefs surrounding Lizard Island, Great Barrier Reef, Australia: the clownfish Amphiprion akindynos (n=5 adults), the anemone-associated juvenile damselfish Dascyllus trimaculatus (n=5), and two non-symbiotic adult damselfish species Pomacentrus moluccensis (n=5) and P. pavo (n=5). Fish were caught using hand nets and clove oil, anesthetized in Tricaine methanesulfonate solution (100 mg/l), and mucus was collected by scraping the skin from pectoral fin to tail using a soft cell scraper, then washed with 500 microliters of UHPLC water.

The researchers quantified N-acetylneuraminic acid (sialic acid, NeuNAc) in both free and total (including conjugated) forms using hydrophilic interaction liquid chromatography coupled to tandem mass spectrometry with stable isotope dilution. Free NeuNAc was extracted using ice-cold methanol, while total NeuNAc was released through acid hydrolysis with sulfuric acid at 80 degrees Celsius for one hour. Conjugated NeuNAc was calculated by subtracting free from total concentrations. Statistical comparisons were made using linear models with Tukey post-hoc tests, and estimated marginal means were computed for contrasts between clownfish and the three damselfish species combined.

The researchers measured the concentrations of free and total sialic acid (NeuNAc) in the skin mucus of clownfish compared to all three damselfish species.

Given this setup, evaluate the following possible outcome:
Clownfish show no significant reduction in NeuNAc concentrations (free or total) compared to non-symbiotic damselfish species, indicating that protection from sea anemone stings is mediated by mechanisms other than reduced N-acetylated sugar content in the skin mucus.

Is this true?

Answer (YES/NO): NO